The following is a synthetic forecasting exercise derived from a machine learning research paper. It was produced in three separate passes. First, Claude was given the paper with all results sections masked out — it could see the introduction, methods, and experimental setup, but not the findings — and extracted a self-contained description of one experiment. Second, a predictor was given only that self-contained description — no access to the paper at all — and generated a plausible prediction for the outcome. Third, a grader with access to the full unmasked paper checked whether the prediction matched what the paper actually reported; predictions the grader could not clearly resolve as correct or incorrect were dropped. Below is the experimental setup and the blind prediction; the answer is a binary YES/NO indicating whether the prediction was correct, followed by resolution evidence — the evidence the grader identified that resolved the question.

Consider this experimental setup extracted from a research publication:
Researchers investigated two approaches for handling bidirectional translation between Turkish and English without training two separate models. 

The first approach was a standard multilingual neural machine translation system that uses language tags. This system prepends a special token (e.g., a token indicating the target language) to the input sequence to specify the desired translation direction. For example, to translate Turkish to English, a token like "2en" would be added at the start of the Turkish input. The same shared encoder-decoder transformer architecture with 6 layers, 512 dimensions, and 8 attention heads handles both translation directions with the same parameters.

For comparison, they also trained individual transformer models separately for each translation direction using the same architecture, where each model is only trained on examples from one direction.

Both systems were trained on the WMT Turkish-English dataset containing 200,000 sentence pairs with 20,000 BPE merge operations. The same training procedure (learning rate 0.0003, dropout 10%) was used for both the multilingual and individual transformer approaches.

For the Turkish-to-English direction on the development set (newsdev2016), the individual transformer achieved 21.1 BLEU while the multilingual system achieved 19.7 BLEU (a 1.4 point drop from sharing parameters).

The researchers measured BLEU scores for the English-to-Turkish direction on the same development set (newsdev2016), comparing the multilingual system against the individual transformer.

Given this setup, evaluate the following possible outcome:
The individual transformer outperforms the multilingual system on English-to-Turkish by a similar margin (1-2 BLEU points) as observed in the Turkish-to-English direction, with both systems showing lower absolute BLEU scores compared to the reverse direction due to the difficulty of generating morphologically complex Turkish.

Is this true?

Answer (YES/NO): NO